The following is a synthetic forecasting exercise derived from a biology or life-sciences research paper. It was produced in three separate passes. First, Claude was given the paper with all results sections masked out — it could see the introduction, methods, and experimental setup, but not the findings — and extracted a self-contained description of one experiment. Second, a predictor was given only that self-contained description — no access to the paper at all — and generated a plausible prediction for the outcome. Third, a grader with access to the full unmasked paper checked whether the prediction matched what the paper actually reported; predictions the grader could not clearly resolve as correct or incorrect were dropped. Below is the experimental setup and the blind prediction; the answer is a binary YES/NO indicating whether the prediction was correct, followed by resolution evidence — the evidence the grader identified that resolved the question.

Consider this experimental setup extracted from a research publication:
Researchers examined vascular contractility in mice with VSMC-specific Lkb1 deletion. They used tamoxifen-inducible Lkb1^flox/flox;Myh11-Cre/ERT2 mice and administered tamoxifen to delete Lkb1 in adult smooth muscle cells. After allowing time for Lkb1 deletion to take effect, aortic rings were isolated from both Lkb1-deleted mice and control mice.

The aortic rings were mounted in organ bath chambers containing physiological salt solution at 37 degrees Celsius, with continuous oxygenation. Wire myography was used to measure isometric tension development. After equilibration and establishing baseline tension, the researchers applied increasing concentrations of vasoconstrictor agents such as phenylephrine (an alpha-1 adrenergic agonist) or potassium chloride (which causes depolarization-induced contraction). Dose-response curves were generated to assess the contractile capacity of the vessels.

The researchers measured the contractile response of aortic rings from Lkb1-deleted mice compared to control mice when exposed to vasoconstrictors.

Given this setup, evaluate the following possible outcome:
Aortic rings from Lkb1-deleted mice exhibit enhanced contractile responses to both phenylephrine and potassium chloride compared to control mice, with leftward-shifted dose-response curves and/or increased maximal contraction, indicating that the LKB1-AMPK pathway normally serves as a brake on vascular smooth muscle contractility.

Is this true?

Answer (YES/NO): NO